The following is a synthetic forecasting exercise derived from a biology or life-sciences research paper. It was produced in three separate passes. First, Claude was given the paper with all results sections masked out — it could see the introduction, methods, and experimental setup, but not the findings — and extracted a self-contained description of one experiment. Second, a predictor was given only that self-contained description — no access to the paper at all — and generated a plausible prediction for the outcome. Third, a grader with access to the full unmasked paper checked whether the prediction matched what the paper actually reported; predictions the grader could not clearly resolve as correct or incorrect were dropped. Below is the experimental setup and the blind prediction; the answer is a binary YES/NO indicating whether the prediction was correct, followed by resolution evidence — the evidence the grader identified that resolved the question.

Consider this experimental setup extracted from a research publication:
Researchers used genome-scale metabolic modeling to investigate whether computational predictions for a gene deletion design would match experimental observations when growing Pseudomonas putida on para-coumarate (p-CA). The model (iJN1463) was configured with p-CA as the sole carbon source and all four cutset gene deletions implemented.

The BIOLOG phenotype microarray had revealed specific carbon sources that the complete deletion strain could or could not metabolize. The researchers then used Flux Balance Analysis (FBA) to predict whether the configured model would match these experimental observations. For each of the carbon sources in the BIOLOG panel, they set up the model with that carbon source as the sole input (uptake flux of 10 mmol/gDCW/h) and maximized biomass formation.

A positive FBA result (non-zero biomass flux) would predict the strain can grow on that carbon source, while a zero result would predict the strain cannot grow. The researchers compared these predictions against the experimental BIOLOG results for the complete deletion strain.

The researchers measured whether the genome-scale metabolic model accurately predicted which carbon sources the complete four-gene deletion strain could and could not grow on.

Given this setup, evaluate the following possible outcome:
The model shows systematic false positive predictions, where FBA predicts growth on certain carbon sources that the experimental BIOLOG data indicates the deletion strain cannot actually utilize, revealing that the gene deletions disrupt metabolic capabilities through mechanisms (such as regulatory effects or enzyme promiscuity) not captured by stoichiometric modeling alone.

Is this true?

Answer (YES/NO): NO